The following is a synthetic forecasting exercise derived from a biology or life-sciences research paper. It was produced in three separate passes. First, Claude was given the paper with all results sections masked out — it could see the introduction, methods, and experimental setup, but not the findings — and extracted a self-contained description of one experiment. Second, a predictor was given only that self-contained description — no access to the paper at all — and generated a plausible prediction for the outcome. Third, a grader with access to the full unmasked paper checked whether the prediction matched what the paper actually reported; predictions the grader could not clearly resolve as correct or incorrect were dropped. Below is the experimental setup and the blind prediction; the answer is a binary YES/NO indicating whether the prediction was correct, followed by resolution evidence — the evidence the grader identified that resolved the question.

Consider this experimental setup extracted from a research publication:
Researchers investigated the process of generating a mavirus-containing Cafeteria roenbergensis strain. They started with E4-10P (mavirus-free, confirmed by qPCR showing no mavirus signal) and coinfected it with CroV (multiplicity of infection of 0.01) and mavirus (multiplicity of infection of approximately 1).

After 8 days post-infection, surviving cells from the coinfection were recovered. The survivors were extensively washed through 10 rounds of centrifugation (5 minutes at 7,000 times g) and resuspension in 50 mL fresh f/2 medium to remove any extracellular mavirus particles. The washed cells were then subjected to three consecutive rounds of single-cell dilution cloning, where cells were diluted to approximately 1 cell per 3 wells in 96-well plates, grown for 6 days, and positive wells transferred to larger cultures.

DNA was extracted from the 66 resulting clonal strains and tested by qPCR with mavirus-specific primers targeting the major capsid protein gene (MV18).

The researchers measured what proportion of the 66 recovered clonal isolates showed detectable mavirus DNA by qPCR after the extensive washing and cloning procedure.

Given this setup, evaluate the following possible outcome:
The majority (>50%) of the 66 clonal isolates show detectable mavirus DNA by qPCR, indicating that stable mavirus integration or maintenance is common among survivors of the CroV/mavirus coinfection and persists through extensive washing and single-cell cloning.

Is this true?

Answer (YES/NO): NO